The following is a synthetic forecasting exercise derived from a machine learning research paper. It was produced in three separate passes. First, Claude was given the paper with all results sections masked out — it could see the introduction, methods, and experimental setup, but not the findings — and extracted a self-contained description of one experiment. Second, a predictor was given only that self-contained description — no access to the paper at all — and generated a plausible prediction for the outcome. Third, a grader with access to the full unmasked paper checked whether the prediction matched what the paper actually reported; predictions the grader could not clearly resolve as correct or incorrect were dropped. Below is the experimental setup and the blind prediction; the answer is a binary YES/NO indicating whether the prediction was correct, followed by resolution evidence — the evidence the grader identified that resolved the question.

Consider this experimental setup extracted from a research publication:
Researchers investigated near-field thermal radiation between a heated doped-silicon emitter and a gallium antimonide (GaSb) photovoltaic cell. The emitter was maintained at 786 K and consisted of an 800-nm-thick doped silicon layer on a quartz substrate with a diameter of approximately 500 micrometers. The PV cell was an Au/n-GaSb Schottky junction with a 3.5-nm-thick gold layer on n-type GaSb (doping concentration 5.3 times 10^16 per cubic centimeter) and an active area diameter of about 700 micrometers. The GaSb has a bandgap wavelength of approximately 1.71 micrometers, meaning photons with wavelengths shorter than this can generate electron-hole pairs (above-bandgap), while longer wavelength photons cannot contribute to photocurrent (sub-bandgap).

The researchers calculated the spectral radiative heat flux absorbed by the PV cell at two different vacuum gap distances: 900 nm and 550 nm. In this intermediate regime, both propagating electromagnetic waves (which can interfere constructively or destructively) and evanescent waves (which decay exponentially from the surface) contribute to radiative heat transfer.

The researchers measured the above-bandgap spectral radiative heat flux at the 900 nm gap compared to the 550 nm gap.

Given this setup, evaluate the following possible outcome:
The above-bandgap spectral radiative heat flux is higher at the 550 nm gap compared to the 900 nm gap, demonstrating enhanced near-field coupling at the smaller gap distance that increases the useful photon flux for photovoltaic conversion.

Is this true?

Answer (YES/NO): NO